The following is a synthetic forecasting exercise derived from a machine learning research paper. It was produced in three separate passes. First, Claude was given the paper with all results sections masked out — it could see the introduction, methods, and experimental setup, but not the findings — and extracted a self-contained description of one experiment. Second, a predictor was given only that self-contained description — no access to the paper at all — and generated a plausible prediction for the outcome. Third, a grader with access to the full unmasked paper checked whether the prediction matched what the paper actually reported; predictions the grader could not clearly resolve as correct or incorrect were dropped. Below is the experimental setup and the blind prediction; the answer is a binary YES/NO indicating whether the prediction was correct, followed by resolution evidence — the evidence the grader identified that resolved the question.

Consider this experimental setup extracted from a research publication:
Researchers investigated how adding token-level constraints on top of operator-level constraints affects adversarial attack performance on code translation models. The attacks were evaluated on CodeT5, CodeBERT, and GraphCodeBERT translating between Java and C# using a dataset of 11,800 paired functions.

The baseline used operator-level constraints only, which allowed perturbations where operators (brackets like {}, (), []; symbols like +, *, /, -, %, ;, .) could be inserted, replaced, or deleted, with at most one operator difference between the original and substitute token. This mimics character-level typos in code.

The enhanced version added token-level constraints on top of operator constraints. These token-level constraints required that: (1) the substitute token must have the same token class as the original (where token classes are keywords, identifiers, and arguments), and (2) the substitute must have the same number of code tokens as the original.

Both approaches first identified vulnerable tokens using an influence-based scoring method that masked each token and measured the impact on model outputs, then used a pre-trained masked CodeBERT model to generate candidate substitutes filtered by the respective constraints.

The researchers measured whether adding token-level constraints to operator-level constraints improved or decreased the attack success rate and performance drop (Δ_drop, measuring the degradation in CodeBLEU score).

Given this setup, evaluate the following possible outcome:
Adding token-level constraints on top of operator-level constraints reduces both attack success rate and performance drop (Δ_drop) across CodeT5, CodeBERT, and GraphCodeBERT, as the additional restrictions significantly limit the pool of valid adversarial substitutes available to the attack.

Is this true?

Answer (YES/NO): NO